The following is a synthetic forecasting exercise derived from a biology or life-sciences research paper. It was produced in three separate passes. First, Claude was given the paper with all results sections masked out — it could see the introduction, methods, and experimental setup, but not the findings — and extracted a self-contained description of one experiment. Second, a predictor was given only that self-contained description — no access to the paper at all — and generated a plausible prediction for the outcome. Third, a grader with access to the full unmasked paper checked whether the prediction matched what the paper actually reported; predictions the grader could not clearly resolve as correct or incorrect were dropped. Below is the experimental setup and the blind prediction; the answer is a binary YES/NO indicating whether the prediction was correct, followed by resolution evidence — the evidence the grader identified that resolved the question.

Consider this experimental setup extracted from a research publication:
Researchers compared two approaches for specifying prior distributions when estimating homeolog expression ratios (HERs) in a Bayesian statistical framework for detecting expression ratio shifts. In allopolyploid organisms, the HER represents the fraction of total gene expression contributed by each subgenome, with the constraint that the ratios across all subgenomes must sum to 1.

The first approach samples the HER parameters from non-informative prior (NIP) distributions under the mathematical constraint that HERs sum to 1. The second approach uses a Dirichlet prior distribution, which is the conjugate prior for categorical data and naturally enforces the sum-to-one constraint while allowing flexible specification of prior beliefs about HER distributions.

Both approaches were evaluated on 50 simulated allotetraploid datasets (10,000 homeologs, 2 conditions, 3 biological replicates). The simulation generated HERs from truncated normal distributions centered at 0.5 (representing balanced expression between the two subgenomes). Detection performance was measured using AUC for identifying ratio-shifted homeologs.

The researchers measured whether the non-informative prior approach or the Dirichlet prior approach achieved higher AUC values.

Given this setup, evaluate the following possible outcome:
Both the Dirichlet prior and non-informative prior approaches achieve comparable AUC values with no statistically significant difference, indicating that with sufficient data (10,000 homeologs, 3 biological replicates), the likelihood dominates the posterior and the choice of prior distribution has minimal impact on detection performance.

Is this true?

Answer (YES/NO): YES